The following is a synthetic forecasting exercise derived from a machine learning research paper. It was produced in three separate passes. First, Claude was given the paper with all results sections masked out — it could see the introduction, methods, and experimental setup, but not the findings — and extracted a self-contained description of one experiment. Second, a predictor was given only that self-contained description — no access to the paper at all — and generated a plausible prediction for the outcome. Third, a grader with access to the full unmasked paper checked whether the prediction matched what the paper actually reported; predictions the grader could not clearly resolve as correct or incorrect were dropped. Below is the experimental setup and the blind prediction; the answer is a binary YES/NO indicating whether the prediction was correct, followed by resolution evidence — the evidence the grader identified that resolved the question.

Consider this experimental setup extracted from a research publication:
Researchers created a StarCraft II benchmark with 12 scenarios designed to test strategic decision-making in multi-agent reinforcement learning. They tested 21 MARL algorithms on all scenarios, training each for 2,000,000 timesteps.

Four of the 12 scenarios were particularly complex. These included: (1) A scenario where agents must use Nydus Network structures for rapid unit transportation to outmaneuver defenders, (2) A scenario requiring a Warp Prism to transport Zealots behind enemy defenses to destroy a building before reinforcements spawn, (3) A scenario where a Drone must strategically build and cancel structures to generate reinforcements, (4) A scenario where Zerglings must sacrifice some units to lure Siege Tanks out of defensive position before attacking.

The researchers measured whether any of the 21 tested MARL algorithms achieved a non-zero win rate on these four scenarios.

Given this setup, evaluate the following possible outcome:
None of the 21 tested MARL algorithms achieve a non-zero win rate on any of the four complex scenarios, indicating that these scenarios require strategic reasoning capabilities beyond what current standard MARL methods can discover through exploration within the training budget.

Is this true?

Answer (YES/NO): YES